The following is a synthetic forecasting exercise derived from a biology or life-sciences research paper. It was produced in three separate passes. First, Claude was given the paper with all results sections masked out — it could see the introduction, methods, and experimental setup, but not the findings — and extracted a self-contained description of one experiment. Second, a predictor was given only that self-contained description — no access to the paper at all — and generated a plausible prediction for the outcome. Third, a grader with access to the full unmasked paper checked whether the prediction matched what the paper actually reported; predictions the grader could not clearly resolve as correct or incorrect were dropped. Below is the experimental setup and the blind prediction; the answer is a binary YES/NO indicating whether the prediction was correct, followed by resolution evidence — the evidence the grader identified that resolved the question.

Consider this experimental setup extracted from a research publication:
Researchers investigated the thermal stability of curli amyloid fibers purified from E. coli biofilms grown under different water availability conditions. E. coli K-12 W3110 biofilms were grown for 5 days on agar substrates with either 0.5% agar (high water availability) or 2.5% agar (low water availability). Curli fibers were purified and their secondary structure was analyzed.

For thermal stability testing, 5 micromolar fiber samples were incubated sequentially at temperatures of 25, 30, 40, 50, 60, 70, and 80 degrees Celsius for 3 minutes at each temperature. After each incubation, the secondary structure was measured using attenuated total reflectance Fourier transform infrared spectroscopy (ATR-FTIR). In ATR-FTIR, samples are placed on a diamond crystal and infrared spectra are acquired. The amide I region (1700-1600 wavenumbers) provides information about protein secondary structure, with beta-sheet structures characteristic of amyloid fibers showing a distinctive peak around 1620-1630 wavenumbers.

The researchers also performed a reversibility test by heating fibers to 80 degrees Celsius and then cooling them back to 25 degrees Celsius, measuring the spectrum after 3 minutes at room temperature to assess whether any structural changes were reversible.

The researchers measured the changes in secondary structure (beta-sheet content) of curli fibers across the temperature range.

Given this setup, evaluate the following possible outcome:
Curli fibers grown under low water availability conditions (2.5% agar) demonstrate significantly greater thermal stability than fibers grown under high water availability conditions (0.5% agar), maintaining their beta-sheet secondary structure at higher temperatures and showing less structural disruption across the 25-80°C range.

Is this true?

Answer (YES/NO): NO